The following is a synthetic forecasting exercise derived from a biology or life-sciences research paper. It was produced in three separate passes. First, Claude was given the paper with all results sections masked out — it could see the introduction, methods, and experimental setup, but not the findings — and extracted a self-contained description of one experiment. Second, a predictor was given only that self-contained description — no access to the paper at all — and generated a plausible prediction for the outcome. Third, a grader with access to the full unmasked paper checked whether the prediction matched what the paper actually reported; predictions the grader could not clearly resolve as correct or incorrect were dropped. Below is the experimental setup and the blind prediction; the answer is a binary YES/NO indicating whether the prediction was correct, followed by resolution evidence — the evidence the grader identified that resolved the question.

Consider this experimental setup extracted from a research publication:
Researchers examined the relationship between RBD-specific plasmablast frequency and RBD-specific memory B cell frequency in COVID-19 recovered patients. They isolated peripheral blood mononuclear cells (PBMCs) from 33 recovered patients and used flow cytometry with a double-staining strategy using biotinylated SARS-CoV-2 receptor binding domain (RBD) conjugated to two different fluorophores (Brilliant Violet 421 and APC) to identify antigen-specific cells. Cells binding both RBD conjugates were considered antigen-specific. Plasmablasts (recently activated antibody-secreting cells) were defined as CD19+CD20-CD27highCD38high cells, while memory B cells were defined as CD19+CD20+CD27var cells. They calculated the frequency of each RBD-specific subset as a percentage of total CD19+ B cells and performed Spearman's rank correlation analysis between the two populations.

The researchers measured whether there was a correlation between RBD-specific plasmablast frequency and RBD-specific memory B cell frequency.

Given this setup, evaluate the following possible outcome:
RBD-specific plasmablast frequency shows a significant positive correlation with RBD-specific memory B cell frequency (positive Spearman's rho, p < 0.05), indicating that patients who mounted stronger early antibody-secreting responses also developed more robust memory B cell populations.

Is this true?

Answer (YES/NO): YES